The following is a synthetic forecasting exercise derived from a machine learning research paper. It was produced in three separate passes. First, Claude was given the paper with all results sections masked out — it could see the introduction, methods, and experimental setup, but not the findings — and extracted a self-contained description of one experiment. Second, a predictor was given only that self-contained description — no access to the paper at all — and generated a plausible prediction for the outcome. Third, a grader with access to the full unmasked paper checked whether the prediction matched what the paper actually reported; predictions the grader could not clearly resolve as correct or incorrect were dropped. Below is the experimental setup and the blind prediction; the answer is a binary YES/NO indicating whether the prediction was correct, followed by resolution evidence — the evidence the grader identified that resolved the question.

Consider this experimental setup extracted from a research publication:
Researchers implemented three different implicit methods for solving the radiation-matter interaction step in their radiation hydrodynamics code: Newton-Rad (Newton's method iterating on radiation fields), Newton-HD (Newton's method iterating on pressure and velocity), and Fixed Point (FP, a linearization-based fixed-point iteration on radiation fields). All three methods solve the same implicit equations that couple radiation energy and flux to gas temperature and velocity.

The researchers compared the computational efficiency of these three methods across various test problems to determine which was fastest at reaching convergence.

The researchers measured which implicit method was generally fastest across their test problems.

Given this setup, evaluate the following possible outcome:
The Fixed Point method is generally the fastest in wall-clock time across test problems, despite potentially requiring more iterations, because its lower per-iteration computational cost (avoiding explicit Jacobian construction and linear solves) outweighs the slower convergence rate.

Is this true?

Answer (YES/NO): YES